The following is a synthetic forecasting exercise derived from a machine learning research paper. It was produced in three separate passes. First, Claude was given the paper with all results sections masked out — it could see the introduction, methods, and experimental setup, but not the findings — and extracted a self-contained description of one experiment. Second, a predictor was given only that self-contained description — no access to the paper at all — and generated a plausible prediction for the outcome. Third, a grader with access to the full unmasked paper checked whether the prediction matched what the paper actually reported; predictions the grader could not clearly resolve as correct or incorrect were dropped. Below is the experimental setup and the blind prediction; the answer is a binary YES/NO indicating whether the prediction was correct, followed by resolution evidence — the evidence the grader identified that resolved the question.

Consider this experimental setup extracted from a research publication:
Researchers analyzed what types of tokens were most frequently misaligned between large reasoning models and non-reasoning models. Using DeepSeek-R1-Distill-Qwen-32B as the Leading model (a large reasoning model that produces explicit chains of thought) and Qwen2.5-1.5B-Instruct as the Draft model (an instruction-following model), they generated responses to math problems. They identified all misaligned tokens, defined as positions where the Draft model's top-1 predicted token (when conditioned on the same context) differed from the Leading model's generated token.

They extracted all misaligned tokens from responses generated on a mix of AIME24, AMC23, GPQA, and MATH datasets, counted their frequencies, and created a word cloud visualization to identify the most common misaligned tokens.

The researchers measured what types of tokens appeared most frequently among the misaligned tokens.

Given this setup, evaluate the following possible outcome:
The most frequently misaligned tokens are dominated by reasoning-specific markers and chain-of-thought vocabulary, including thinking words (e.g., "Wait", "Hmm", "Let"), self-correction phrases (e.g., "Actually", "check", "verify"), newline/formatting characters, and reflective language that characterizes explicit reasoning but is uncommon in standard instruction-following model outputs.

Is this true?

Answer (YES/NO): YES